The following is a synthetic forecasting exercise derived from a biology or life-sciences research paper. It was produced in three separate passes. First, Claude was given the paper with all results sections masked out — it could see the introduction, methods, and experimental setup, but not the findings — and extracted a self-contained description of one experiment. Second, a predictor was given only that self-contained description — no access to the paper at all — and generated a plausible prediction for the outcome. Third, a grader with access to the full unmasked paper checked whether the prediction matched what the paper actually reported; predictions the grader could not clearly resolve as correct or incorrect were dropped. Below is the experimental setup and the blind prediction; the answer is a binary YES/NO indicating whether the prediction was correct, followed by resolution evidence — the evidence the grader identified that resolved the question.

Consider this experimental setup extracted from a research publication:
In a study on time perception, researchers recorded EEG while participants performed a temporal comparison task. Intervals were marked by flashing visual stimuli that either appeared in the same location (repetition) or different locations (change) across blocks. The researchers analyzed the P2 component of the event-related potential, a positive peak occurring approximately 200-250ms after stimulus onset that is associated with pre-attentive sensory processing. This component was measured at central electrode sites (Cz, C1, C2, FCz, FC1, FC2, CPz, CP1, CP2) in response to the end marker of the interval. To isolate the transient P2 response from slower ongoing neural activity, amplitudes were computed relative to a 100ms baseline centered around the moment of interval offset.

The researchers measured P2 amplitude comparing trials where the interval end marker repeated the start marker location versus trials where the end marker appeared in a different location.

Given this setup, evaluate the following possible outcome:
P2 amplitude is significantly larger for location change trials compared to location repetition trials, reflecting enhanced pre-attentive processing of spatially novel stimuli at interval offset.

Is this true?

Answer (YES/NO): YES